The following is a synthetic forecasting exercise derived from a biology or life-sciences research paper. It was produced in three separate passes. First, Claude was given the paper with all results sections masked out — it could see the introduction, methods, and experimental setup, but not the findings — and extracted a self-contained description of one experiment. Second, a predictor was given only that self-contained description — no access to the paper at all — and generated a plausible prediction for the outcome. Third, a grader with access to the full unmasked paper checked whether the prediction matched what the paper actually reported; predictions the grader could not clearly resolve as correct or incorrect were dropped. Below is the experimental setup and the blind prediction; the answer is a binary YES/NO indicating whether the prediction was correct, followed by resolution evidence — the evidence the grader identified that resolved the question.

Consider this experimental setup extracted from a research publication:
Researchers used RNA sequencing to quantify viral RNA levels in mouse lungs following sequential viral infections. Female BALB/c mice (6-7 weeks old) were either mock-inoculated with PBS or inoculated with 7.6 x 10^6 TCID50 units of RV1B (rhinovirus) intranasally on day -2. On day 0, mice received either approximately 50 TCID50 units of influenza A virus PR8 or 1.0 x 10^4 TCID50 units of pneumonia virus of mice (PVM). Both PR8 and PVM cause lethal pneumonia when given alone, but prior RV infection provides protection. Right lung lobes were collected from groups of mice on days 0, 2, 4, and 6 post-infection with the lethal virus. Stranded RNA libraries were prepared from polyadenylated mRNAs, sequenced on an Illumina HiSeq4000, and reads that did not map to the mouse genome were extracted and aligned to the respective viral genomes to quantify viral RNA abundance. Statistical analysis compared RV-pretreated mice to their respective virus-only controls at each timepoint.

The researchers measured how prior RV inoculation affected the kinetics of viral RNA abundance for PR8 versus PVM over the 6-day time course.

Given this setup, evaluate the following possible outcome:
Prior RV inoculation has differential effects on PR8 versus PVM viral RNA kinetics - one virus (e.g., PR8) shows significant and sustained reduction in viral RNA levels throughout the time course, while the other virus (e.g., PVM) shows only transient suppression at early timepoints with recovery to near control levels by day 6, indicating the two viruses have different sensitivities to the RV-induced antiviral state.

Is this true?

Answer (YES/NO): NO